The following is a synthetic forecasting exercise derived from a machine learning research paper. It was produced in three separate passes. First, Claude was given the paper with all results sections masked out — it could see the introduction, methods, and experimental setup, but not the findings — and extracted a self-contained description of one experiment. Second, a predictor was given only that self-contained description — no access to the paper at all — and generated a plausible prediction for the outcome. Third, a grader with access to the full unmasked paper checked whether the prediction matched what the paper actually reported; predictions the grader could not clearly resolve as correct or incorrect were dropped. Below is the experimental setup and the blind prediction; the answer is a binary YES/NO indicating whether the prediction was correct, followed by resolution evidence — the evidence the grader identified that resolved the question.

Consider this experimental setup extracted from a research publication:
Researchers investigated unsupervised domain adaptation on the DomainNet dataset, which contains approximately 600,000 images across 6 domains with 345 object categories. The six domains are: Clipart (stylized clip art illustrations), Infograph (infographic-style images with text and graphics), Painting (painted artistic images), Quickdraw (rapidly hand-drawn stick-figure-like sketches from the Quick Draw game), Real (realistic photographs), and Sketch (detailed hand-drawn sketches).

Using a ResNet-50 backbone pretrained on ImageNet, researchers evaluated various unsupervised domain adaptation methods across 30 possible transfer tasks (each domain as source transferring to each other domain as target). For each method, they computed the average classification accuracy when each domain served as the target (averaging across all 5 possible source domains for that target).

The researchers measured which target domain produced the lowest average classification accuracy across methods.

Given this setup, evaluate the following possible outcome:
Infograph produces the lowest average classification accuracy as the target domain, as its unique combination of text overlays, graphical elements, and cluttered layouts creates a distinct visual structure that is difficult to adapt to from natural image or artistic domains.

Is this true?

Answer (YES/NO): NO